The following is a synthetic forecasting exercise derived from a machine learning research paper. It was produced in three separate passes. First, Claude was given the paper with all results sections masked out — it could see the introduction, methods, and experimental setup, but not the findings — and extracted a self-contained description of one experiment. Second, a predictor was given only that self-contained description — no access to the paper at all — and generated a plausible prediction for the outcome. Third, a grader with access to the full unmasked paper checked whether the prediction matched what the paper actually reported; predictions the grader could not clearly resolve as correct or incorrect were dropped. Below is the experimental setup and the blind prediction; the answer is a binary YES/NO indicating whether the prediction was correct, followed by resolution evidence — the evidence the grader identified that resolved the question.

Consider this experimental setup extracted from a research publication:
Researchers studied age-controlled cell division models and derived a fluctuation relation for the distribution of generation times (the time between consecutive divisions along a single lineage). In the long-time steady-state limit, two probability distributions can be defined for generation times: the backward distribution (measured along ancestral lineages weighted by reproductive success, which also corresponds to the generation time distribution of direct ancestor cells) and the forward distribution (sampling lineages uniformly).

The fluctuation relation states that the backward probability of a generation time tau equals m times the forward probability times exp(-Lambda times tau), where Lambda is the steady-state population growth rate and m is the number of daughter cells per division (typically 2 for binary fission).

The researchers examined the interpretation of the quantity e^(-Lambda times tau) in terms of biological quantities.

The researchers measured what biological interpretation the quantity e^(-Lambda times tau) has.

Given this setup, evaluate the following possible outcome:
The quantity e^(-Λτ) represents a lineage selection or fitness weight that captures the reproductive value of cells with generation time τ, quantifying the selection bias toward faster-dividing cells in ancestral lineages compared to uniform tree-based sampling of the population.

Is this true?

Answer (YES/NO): NO